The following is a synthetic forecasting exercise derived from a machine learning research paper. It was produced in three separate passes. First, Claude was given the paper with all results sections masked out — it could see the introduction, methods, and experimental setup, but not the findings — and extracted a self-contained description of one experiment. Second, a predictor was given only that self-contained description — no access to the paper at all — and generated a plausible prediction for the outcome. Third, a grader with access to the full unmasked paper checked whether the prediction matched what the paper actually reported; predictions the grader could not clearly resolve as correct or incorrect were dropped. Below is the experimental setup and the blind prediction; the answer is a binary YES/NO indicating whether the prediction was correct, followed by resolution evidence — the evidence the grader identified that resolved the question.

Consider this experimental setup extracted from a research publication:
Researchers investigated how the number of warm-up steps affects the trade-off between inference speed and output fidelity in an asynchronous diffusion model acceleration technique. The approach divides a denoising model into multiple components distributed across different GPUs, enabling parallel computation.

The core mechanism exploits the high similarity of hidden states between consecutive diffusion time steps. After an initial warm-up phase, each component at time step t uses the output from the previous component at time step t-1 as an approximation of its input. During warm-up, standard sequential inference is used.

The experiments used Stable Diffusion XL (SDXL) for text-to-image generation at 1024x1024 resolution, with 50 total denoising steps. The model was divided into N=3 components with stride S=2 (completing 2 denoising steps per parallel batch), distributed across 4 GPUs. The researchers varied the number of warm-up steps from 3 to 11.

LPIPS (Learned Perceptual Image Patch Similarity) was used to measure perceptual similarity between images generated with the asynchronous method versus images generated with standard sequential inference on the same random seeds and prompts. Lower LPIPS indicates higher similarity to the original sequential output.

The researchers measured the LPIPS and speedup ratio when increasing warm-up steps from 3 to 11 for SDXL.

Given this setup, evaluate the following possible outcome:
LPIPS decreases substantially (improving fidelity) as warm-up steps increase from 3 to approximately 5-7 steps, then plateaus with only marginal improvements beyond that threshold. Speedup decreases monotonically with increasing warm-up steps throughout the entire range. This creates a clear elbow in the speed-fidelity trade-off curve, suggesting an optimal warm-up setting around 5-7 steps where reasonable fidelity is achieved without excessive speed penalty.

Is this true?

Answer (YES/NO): NO